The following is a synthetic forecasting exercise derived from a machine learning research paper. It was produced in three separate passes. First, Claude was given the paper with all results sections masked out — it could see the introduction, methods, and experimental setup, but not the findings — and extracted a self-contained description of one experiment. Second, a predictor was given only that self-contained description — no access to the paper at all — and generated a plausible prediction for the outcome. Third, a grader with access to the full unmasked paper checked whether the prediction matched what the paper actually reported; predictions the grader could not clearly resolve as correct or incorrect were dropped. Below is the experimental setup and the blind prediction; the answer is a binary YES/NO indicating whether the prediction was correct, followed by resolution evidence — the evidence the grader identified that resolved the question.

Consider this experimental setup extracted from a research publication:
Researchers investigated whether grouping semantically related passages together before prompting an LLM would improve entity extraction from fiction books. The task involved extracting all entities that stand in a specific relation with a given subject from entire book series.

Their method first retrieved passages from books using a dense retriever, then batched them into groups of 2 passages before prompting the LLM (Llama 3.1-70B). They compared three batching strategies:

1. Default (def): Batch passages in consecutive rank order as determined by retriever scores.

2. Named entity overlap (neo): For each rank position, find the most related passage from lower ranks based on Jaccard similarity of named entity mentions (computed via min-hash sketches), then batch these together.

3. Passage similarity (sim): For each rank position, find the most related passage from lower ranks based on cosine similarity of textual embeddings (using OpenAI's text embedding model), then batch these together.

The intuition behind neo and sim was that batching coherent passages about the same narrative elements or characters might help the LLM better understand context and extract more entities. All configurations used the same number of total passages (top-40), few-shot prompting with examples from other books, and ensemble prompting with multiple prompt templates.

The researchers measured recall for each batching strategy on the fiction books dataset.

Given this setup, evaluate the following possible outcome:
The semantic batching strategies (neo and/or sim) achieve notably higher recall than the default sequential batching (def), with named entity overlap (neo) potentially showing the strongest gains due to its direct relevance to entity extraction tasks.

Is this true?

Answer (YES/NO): NO